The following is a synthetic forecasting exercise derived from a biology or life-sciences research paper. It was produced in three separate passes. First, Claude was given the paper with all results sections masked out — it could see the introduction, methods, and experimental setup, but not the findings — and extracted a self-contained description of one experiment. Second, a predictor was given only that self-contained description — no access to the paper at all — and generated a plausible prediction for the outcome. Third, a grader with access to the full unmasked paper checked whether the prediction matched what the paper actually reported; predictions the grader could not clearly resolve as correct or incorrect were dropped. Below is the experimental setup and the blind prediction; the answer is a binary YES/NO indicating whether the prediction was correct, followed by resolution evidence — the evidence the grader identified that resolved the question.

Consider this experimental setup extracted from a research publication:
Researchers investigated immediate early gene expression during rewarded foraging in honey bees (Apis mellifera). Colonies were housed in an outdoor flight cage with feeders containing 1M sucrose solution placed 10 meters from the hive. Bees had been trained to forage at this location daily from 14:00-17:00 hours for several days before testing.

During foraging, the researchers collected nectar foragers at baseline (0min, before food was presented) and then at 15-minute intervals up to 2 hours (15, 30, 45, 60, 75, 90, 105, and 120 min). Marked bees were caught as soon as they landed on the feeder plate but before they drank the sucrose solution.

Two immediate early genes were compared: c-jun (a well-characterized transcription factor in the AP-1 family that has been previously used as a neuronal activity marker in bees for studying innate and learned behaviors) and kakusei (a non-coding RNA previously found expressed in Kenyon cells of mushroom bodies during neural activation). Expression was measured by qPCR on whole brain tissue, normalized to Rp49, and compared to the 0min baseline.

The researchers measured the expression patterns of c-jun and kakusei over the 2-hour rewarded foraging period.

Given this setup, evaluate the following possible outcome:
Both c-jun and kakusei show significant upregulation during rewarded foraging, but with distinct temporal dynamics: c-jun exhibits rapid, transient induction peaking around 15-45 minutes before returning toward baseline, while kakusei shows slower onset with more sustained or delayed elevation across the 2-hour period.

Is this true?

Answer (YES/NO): NO